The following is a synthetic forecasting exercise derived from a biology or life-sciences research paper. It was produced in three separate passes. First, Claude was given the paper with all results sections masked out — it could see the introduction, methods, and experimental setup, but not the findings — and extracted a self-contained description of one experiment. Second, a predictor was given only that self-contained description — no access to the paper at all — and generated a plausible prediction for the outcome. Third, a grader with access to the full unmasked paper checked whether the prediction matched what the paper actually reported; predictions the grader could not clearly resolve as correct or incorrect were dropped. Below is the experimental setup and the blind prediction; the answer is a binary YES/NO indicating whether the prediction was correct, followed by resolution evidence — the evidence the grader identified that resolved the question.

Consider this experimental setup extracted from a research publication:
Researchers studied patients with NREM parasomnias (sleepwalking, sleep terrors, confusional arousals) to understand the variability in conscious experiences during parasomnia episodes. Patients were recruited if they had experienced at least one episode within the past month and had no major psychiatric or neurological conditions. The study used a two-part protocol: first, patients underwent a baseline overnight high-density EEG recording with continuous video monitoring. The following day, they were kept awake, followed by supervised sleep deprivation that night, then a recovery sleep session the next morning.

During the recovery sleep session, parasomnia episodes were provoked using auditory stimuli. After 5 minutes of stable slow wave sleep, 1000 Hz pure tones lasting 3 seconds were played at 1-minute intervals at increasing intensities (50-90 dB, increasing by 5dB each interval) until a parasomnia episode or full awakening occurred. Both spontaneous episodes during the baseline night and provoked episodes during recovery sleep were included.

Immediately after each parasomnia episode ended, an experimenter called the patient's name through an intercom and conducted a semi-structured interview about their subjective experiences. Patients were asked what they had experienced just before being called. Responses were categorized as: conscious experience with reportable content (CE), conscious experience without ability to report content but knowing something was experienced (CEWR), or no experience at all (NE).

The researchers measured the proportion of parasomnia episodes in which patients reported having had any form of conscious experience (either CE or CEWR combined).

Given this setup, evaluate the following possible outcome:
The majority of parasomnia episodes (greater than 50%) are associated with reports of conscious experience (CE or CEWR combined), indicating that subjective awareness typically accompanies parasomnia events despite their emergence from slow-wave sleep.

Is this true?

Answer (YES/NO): YES